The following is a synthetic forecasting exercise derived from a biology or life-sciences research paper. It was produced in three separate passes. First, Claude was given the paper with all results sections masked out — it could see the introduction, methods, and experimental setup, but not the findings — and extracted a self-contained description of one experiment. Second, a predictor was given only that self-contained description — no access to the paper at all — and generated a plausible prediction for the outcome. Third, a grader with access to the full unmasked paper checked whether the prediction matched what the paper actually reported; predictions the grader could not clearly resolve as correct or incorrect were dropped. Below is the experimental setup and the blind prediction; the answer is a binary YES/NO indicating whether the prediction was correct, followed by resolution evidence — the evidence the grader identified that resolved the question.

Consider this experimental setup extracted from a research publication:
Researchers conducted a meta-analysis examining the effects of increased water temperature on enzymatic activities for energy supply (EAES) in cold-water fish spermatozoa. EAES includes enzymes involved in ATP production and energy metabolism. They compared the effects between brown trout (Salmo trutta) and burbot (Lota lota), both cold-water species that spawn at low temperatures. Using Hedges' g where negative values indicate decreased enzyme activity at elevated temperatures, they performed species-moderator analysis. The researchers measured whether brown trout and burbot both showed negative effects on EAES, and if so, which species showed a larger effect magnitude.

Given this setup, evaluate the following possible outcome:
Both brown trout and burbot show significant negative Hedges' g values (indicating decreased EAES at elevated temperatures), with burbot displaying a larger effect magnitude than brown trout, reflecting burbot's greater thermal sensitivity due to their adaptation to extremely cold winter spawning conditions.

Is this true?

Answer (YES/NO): NO